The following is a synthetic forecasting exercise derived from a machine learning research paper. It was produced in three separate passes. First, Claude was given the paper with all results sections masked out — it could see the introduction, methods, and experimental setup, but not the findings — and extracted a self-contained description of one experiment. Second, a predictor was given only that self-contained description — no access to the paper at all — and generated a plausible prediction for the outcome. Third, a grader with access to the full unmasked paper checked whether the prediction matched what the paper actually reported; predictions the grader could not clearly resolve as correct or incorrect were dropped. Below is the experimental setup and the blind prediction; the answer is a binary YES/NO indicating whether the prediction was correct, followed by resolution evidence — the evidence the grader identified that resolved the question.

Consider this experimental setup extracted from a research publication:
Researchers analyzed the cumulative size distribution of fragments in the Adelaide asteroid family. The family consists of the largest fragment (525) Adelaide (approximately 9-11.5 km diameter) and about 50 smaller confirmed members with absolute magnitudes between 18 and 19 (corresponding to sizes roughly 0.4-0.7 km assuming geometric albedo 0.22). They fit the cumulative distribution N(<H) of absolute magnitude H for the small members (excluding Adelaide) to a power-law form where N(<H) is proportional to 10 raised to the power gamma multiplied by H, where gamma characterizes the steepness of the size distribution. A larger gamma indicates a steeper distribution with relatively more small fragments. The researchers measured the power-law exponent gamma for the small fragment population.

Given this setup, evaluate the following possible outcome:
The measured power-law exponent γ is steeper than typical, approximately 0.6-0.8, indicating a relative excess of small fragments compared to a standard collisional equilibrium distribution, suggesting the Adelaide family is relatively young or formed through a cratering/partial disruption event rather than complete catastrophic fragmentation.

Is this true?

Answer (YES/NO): NO